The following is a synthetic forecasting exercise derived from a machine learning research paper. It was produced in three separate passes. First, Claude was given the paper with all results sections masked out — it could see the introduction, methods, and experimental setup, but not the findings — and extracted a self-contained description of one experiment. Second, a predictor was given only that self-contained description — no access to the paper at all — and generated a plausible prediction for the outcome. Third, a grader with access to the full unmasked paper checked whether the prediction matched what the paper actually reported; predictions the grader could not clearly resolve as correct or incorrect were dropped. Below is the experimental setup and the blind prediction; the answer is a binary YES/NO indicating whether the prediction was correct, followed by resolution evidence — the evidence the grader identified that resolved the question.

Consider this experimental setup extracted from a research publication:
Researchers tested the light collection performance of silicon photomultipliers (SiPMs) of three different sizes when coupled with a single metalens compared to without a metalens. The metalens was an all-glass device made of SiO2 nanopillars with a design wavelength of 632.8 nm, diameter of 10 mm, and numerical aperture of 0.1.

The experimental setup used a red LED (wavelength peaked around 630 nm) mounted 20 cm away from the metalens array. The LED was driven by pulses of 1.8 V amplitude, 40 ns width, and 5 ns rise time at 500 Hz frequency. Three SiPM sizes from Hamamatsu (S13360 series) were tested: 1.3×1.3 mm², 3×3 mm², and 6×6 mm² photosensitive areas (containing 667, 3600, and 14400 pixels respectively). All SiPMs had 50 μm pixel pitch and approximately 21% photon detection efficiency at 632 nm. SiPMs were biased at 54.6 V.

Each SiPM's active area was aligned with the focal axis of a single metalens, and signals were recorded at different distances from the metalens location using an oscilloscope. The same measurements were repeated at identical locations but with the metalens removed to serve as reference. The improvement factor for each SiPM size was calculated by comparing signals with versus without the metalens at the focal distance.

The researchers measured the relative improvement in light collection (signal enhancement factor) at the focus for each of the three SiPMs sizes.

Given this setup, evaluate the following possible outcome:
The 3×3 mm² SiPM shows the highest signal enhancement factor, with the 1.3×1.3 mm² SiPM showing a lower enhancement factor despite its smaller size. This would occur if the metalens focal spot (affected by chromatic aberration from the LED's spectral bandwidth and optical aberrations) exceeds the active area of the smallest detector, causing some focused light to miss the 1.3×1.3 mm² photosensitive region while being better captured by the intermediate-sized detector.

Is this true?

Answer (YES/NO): NO